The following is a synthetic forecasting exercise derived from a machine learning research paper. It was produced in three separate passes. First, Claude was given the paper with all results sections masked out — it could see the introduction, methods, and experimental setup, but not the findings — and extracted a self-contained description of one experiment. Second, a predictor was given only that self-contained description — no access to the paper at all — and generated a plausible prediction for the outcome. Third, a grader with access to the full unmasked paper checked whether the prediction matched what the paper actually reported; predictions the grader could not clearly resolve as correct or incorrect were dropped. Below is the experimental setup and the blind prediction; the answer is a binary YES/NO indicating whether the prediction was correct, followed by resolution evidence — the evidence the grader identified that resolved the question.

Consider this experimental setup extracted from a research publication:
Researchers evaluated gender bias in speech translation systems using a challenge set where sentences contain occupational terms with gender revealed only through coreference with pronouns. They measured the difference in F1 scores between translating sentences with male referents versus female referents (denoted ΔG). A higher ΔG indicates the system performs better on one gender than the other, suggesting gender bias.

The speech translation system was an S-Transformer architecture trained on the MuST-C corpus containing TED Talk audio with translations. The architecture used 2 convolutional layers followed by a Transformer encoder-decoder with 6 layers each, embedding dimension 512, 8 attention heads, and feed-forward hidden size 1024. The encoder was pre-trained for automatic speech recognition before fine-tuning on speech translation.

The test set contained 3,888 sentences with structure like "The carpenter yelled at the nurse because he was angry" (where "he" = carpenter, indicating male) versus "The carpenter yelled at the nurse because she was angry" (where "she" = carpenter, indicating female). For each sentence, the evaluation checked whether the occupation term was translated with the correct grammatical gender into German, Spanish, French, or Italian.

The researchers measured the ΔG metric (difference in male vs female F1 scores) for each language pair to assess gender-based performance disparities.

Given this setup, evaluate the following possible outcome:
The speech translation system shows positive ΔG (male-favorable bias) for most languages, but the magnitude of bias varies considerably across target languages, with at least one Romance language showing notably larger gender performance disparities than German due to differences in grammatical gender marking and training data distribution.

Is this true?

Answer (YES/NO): YES